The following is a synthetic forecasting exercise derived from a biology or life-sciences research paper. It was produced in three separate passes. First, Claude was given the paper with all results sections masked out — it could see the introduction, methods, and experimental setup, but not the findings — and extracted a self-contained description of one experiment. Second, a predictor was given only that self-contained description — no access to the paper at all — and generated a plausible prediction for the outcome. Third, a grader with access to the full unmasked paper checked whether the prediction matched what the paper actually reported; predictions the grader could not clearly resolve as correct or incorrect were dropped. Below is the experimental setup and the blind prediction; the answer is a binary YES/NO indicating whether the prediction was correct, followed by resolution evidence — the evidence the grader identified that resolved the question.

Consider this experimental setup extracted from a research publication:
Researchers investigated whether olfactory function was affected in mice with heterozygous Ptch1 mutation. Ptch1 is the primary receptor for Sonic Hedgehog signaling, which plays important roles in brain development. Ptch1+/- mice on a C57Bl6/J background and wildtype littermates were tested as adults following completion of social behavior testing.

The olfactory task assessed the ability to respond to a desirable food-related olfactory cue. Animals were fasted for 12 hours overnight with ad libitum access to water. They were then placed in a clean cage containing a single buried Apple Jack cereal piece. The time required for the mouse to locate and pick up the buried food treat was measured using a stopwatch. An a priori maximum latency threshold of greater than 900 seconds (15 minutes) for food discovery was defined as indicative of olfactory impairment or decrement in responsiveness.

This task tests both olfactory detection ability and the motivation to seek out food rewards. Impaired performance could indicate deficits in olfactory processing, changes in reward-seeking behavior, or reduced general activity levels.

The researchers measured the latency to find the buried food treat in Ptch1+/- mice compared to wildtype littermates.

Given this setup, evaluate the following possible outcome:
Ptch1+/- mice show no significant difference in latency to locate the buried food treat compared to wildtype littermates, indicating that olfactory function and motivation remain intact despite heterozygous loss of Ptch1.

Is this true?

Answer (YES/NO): YES